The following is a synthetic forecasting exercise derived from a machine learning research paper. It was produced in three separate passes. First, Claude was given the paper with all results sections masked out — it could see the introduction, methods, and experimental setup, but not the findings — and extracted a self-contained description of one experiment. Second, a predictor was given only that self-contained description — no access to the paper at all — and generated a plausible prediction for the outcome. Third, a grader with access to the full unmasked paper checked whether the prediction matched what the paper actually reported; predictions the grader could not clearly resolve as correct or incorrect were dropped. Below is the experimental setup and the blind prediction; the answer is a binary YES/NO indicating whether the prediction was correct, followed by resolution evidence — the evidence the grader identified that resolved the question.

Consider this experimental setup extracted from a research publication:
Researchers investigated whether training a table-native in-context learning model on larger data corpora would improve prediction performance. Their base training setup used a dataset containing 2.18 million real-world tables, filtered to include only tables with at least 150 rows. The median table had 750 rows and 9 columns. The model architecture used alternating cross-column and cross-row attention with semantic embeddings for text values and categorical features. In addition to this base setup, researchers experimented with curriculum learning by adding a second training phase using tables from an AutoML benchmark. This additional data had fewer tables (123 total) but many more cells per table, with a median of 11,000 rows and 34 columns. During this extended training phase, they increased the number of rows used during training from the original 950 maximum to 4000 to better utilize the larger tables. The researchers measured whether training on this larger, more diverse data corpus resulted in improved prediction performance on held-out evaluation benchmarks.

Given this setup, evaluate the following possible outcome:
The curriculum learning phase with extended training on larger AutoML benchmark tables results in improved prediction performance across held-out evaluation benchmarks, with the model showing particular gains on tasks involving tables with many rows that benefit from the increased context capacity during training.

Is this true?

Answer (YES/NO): NO